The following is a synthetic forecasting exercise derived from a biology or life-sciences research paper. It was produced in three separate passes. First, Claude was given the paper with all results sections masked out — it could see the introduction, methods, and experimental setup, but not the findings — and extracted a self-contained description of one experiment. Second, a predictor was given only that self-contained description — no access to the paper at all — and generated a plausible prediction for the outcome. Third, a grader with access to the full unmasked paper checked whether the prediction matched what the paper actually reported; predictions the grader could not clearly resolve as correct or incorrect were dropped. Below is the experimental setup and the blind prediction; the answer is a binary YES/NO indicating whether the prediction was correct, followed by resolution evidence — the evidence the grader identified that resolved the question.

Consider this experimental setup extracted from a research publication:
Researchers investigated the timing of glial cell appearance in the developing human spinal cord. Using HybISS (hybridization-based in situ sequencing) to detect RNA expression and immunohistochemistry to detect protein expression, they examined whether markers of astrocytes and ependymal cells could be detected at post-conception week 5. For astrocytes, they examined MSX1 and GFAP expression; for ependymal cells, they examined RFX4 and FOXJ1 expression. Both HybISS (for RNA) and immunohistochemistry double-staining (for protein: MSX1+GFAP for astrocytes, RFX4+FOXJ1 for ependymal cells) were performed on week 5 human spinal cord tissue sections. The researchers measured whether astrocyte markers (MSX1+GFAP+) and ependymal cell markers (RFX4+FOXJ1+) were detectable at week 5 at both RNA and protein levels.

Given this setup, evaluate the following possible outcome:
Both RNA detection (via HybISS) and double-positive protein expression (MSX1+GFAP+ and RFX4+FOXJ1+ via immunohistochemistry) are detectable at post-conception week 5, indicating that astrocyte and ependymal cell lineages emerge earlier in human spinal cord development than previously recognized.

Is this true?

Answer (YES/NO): YES